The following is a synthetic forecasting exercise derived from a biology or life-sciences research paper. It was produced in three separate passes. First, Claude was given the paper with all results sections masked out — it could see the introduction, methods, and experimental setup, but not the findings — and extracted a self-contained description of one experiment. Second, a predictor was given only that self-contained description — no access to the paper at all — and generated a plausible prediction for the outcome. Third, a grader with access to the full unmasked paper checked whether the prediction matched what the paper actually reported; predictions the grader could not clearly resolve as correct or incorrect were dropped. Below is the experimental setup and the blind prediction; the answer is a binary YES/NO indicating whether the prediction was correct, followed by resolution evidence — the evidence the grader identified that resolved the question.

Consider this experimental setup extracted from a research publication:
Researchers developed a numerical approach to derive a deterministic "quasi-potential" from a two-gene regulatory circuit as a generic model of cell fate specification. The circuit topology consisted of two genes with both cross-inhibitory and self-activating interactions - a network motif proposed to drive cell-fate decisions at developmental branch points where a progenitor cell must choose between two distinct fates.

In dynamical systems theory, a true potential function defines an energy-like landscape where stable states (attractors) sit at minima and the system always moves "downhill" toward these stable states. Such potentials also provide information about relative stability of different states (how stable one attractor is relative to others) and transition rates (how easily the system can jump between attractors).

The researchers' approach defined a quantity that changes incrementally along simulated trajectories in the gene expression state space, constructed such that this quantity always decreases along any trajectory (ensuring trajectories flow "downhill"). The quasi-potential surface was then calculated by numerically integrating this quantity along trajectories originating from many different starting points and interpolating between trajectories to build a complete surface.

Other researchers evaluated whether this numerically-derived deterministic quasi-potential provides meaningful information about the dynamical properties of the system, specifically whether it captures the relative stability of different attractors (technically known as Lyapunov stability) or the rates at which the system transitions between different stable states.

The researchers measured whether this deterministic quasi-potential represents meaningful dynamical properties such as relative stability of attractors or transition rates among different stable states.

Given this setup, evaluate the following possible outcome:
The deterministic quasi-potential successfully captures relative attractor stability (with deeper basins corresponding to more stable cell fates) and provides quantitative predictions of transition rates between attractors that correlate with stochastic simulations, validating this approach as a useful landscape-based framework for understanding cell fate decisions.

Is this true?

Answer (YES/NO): NO